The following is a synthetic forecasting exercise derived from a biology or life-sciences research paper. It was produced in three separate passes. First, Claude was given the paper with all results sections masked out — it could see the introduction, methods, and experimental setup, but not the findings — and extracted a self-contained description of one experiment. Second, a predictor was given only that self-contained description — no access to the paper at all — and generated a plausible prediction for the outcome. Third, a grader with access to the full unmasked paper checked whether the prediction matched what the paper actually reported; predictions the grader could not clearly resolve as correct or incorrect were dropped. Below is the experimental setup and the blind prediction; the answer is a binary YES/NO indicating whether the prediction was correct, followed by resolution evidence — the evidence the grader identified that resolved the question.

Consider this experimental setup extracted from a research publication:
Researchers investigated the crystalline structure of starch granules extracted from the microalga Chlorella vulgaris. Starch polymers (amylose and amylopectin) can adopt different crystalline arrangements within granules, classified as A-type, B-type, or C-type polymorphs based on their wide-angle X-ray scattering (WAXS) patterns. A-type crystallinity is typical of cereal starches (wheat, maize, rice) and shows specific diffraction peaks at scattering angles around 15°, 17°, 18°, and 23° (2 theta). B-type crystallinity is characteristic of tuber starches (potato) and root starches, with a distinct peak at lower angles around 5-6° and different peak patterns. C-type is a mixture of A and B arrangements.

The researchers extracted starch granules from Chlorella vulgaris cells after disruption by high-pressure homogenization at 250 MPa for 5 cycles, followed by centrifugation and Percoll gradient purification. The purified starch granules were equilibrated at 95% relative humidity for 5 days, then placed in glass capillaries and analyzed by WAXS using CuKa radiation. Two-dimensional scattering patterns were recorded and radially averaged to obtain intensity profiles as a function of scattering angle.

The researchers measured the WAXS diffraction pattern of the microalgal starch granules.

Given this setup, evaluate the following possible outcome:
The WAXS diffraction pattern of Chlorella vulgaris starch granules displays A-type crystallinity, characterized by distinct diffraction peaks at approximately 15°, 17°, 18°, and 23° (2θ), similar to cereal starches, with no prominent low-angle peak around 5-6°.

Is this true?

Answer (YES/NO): YES